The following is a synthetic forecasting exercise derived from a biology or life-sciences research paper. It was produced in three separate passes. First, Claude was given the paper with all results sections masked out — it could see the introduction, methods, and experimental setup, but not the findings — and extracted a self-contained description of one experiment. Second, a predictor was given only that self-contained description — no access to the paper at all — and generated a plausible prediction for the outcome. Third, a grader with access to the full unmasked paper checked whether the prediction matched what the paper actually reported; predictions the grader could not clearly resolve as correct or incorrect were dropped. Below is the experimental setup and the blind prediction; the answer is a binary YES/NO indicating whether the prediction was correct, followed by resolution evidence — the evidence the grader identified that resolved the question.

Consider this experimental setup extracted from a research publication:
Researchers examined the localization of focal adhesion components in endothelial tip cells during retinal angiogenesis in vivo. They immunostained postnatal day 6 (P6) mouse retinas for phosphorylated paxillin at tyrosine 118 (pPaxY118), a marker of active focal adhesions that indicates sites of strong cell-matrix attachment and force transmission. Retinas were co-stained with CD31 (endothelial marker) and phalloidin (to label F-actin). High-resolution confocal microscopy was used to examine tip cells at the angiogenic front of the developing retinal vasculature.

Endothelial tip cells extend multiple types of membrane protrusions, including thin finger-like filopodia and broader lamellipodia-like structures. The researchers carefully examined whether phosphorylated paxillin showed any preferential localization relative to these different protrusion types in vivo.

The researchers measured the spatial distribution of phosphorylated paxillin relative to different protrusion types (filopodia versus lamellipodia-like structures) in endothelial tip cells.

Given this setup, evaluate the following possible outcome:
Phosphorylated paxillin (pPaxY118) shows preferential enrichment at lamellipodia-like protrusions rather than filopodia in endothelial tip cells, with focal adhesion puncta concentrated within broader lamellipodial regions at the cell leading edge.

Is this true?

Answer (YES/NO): NO